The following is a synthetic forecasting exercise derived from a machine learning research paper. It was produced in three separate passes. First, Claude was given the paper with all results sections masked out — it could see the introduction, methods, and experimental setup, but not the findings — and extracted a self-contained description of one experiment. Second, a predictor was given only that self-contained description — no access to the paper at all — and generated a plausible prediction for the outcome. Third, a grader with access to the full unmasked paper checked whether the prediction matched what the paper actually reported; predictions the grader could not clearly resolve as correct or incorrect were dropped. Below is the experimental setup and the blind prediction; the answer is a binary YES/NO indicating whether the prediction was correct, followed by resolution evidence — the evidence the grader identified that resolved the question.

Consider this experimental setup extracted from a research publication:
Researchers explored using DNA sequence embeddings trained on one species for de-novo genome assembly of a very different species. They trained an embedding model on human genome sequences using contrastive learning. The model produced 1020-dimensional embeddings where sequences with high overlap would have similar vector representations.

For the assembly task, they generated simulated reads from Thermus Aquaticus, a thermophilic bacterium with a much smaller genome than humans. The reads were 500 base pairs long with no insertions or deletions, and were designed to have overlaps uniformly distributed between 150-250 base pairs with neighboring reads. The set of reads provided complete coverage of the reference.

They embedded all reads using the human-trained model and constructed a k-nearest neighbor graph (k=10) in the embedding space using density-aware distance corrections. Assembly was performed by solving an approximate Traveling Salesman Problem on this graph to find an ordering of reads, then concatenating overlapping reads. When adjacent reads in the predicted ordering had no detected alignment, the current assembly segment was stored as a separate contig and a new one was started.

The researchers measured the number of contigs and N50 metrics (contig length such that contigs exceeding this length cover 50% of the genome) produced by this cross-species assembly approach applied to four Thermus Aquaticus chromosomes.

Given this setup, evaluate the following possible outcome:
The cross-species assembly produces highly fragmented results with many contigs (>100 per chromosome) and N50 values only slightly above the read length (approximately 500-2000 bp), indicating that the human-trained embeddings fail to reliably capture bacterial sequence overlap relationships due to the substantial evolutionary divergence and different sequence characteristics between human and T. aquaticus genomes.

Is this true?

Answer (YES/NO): NO